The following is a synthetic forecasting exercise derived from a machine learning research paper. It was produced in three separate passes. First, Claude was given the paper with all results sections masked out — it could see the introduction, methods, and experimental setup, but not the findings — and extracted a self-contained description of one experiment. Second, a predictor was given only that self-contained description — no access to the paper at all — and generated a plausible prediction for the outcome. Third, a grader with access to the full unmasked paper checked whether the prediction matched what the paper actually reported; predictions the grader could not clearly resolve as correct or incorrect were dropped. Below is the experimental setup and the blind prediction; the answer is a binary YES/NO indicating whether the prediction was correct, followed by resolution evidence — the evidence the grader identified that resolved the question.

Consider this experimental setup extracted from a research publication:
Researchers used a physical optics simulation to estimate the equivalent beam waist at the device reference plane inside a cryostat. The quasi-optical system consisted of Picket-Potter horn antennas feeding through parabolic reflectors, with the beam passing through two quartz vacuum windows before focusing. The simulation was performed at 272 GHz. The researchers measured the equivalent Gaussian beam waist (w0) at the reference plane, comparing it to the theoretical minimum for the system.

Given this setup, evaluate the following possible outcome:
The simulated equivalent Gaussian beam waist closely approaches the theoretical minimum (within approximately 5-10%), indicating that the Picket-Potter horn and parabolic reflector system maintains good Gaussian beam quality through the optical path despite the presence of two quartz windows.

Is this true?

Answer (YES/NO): NO